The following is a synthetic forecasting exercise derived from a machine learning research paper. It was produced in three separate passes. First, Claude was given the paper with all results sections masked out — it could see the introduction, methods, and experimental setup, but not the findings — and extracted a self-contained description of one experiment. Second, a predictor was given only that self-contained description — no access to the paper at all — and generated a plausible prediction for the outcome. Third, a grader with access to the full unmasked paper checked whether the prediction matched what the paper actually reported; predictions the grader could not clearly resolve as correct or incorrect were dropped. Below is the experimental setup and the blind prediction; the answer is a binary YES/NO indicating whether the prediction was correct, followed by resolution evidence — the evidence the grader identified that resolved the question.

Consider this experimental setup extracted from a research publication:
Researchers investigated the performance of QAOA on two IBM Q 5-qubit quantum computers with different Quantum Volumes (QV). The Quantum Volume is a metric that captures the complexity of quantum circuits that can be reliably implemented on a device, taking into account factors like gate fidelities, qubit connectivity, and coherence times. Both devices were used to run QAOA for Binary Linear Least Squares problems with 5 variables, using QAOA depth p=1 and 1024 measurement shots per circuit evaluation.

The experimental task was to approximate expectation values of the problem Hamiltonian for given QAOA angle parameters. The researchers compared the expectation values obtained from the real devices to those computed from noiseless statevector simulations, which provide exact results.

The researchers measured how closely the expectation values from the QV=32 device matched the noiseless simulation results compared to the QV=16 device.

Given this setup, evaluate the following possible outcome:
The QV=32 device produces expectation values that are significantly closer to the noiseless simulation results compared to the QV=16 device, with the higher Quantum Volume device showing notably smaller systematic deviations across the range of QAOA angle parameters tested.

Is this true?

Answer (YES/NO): NO